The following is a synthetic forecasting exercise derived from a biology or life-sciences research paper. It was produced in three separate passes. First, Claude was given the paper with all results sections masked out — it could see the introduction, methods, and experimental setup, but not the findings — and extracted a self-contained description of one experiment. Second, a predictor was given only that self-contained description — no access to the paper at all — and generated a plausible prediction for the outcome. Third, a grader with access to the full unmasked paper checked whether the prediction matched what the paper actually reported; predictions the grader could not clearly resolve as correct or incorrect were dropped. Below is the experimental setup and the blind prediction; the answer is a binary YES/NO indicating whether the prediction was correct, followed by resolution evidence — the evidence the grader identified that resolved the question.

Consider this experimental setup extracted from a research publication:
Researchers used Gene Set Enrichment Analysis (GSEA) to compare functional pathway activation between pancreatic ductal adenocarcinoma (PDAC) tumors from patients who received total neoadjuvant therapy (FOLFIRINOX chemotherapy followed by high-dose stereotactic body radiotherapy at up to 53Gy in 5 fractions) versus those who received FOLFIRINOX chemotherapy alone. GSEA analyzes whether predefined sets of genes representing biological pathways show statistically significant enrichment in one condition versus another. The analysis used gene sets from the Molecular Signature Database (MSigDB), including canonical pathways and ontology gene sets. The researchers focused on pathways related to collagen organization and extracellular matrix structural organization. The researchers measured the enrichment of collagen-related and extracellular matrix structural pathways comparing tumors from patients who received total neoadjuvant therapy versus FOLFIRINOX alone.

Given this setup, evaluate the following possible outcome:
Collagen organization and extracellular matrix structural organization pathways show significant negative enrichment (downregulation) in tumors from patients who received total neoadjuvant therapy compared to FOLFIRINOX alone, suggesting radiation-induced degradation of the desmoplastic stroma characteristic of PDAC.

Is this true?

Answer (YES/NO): NO